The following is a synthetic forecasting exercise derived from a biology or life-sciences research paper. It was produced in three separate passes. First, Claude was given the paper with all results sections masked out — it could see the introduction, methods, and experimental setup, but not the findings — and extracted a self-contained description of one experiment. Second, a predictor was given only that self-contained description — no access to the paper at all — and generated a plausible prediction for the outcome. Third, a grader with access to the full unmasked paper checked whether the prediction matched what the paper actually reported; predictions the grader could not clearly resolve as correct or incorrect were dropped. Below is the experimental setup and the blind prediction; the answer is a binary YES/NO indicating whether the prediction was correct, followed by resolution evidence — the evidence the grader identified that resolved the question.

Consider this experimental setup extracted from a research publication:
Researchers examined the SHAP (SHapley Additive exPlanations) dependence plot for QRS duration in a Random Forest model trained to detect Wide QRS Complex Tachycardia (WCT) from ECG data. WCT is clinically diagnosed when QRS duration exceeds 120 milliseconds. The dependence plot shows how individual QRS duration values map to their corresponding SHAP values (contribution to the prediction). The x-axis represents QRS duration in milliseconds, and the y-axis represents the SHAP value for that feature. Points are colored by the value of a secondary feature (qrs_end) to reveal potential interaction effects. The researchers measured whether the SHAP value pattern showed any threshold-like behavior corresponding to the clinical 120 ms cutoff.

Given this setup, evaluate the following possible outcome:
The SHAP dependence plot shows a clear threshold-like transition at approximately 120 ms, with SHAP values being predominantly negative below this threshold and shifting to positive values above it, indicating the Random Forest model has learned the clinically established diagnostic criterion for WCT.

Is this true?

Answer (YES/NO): YES